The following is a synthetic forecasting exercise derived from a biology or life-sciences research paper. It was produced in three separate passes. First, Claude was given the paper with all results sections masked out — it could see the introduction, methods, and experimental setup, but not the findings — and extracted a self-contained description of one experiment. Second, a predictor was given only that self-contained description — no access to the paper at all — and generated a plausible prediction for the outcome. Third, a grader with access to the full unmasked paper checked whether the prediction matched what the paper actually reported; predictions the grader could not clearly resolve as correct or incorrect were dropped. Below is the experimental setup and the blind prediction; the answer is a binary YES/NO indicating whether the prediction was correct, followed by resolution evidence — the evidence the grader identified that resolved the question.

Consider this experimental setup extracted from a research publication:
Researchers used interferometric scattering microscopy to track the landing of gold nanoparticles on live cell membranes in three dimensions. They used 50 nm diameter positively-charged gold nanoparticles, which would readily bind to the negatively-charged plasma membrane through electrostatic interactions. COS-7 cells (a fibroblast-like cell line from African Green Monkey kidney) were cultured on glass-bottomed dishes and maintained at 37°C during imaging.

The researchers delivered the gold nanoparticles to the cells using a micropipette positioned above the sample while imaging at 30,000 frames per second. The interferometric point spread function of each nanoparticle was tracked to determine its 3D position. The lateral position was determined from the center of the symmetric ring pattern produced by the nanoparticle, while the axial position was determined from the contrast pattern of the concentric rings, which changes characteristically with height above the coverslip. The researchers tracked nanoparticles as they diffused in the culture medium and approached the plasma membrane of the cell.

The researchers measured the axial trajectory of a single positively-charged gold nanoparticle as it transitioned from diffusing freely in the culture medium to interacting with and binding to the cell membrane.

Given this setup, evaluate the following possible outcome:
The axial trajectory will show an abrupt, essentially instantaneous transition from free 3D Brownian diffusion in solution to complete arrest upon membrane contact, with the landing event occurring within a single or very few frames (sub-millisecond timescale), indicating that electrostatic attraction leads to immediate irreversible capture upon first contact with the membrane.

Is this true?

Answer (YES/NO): NO